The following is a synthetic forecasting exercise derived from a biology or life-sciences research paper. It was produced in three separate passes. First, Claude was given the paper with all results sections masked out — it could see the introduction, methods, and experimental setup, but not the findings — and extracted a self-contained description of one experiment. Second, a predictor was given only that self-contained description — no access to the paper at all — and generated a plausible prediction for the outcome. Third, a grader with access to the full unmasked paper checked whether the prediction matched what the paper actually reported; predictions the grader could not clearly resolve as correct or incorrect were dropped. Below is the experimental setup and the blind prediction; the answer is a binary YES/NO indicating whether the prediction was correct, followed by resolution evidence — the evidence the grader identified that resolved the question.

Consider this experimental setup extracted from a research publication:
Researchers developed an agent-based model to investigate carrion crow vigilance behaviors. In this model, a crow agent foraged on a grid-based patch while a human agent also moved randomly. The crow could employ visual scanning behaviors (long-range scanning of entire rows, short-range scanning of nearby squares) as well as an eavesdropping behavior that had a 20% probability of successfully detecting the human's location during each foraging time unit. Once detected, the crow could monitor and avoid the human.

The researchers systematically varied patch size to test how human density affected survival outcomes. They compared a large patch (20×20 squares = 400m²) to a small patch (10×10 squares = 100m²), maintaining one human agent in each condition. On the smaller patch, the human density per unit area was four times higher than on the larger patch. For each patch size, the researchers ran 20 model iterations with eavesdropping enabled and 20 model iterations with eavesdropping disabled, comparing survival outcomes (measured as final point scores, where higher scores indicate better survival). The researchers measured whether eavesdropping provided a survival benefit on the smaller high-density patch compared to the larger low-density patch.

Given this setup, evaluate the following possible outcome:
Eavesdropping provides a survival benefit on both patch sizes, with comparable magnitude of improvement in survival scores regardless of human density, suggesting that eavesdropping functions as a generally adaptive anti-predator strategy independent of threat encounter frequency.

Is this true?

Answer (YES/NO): NO